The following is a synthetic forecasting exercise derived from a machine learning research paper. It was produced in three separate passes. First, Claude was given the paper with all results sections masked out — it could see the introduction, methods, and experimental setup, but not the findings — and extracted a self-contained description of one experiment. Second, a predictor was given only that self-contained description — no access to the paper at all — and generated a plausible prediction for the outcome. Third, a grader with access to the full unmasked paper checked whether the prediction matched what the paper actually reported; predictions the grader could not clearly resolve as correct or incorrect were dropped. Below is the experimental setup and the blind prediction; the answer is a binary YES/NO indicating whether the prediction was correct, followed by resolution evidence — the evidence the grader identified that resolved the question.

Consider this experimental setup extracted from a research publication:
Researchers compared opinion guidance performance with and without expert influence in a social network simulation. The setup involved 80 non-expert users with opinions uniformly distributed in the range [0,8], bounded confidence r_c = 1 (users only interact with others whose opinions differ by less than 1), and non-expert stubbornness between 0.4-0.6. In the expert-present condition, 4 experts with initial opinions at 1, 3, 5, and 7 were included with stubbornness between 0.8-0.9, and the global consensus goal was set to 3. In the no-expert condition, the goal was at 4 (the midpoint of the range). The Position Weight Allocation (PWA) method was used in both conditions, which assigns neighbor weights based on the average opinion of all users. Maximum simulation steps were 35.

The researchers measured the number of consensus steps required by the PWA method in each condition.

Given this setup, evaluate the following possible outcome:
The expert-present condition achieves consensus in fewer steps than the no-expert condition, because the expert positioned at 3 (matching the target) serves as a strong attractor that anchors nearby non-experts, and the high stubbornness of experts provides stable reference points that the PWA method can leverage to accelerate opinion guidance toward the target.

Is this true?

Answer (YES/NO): NO